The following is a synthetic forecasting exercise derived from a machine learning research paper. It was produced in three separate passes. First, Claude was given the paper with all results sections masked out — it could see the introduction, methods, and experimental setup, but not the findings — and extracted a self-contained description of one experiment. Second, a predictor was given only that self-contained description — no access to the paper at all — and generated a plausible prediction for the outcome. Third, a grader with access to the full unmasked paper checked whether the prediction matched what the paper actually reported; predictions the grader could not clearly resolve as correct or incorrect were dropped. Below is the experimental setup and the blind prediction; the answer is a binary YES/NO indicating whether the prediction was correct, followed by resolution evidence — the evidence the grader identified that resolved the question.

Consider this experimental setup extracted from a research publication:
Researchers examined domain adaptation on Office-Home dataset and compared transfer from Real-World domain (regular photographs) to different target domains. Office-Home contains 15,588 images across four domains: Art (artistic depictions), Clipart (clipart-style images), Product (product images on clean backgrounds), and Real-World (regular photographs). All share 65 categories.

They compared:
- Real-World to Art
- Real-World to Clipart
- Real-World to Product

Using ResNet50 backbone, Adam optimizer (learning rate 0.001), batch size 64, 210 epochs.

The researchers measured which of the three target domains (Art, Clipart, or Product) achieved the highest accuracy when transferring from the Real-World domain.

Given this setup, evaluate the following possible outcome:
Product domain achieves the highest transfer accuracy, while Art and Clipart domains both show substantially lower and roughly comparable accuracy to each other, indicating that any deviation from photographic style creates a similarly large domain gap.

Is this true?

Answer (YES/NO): NO